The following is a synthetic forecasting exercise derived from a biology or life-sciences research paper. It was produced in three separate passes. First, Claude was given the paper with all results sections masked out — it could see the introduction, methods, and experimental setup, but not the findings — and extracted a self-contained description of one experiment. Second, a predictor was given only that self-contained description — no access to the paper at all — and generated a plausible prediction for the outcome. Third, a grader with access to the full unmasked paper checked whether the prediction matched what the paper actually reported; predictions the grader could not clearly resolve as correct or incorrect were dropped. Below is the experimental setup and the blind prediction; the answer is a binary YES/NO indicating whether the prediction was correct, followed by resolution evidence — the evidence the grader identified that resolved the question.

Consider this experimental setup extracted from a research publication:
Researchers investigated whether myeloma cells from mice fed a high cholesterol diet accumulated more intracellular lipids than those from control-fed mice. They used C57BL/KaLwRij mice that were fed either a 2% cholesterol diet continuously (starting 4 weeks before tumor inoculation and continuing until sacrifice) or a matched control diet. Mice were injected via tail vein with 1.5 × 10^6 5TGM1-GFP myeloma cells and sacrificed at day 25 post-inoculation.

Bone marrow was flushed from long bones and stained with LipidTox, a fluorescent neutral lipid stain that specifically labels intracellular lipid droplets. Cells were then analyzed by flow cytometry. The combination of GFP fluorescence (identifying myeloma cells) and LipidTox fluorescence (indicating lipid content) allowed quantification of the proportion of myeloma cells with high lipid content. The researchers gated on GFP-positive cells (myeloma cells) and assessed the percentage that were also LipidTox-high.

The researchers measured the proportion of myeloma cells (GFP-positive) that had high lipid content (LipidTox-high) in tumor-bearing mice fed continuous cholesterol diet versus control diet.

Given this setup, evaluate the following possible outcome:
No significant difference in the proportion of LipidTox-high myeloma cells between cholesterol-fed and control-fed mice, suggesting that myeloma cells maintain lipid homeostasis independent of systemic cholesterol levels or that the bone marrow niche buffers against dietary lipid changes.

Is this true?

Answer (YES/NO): NO